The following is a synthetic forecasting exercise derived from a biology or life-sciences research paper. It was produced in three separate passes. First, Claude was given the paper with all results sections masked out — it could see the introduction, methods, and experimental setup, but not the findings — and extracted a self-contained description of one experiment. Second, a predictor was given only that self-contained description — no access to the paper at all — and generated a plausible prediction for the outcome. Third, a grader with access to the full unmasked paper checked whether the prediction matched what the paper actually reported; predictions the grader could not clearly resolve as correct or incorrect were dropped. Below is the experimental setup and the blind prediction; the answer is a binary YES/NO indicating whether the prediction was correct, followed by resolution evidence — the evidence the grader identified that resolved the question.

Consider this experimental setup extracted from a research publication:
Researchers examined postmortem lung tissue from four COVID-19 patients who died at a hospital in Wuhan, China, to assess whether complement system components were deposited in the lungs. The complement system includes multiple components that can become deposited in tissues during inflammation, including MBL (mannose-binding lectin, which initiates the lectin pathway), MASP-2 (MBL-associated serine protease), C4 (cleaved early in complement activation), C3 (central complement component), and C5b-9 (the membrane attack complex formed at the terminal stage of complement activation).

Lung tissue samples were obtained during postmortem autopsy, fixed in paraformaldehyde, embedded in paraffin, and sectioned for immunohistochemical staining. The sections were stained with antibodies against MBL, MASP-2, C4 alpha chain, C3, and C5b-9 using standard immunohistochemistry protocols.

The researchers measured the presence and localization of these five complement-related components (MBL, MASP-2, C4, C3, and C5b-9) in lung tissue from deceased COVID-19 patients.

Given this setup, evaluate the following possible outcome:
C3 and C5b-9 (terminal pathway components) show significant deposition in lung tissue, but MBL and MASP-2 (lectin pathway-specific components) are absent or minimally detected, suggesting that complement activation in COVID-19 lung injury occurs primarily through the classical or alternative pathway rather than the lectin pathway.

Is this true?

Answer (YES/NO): NO